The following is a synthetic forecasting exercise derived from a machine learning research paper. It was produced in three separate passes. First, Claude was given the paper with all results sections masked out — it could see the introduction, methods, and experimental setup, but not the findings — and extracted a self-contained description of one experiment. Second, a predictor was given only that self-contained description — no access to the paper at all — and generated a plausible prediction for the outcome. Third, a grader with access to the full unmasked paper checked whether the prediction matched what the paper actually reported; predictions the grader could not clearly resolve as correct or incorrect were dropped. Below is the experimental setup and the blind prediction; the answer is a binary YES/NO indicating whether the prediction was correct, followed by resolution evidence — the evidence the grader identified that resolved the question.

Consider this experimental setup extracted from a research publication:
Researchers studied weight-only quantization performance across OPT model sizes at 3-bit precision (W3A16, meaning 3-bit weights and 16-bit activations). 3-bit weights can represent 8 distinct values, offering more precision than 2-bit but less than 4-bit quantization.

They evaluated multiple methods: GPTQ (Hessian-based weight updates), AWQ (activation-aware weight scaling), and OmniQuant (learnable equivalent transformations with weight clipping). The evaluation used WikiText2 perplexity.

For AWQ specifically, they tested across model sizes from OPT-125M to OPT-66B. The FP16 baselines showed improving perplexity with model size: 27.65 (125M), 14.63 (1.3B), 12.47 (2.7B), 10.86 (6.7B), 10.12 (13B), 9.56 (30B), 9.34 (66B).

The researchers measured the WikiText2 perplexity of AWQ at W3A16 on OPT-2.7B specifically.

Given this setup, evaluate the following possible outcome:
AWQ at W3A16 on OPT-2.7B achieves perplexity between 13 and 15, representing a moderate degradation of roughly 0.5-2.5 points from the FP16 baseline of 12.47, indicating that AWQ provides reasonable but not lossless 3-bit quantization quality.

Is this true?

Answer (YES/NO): NO